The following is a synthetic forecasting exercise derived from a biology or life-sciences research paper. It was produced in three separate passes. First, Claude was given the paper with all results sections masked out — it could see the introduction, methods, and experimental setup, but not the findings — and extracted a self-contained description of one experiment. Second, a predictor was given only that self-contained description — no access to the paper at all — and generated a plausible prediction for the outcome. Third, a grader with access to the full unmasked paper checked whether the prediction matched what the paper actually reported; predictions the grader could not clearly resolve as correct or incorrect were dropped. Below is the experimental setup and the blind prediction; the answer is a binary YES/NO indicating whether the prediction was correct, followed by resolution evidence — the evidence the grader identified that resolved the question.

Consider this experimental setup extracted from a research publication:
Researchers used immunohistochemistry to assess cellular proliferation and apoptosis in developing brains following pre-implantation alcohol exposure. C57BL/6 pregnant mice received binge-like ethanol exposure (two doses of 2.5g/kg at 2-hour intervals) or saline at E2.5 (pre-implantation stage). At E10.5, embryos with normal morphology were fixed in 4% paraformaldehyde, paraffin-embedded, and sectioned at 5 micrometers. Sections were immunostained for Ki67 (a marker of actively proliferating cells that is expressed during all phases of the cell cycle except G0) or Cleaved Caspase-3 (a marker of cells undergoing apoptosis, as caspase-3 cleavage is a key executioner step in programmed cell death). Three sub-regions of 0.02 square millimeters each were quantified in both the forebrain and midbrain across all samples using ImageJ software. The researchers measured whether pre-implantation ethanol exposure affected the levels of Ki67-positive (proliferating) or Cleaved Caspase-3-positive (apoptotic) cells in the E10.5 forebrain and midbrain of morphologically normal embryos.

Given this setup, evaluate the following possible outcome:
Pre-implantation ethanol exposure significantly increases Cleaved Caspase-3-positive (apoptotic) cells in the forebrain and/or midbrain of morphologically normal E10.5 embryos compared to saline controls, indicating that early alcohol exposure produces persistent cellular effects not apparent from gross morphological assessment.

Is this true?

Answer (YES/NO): NO